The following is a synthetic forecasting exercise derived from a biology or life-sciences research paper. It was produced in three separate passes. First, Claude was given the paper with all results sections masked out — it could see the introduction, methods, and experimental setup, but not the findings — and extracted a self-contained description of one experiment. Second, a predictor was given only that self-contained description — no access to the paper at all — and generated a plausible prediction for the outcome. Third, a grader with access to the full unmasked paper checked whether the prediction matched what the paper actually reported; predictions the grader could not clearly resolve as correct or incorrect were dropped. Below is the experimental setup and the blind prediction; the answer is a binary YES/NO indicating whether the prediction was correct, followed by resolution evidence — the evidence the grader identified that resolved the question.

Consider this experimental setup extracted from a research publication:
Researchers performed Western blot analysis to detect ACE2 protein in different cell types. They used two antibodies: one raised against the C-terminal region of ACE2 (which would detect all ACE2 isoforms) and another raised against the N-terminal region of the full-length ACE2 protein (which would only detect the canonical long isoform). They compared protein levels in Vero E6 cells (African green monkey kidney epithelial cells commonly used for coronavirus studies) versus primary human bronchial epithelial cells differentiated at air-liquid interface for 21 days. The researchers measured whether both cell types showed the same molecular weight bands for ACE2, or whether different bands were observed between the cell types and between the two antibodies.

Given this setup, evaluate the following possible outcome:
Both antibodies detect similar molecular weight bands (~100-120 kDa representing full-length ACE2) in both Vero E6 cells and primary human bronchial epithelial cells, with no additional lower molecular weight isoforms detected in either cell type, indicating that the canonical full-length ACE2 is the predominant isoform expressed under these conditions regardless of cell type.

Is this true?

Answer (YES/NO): NO